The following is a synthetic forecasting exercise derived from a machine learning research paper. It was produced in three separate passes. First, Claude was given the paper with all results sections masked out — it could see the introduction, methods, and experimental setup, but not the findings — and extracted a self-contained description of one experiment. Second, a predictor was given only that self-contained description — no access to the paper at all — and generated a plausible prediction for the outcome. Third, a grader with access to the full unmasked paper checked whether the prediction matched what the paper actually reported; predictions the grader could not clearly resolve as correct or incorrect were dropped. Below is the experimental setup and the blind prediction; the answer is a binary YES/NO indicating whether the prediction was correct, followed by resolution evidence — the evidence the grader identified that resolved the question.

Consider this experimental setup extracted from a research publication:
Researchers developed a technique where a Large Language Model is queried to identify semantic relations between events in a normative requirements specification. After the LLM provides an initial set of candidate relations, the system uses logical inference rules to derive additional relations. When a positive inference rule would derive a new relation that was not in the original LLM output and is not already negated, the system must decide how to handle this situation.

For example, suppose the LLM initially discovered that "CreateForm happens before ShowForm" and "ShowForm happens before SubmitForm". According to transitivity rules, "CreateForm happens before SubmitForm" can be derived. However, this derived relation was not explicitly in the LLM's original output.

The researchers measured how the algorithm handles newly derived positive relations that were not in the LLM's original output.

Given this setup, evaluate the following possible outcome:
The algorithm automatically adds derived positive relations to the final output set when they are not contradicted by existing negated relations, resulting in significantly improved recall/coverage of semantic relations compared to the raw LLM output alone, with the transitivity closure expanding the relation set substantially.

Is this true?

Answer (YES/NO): NO